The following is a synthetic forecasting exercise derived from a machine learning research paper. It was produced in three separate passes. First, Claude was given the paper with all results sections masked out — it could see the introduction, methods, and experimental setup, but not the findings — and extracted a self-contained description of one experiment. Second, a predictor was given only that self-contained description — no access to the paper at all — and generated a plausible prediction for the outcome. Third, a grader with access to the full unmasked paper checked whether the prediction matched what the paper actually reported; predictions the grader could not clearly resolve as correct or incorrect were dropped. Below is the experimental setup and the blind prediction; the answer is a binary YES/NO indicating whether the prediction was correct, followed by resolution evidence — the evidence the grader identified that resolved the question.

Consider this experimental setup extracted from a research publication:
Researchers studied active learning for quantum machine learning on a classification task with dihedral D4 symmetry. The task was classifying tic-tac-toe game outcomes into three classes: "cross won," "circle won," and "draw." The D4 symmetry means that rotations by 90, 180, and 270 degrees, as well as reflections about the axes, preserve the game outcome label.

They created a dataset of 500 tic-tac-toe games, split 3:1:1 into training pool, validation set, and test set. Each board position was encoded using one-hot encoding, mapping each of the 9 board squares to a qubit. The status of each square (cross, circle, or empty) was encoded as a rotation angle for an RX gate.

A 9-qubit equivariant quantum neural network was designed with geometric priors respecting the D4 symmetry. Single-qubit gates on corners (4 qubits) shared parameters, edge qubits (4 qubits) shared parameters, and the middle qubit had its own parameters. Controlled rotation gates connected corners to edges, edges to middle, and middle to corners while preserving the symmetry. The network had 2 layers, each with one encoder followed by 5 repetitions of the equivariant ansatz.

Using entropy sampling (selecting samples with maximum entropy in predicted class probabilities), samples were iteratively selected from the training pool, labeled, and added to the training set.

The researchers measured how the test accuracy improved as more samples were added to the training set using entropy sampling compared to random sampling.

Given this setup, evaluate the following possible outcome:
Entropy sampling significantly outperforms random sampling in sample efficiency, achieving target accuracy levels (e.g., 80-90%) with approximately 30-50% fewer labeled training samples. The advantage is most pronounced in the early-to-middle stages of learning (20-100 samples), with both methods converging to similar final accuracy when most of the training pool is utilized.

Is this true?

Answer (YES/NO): NO